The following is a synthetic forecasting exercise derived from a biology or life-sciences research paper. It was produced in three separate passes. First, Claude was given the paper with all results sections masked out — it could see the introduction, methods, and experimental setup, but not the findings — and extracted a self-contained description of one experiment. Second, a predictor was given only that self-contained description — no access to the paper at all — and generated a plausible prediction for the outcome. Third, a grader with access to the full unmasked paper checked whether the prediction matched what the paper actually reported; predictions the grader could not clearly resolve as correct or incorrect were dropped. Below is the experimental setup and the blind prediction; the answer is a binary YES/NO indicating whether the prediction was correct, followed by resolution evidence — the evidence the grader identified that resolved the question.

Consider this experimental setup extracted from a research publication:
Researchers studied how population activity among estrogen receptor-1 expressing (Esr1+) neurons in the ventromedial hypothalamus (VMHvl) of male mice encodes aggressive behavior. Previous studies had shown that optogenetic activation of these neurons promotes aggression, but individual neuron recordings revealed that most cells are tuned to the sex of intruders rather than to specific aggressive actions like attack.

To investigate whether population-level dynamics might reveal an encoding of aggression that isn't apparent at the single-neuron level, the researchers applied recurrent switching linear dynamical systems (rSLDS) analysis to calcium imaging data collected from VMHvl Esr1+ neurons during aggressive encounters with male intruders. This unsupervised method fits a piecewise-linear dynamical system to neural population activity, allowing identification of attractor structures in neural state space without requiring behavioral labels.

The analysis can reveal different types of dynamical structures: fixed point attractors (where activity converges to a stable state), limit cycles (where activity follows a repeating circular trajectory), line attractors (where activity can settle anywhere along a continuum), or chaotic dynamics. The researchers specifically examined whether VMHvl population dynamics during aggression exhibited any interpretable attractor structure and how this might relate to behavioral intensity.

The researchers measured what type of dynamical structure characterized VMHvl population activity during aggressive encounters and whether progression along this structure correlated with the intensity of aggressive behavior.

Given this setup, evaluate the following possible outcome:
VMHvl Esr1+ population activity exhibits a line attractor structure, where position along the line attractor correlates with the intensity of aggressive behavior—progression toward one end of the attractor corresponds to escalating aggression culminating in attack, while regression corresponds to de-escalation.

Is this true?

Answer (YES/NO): YES